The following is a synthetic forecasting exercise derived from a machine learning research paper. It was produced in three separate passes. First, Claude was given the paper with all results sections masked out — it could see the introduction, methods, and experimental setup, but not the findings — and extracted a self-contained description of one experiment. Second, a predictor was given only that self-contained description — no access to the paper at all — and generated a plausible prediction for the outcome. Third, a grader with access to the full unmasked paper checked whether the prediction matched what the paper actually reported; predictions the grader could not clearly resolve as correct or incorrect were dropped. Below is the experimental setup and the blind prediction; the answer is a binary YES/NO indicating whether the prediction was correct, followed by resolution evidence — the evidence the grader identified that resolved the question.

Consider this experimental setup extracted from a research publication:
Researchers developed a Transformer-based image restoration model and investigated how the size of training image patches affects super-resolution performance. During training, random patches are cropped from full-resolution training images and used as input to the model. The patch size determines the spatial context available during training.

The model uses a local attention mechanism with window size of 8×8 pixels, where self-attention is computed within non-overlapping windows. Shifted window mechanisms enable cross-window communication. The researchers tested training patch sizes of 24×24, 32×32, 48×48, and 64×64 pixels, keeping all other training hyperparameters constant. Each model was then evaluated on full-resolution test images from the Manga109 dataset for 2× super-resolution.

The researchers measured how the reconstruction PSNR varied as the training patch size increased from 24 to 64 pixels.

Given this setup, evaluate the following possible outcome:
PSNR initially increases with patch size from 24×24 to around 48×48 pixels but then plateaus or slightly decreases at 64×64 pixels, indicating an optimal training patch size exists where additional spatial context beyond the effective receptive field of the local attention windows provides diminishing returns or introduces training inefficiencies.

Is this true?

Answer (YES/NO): NO